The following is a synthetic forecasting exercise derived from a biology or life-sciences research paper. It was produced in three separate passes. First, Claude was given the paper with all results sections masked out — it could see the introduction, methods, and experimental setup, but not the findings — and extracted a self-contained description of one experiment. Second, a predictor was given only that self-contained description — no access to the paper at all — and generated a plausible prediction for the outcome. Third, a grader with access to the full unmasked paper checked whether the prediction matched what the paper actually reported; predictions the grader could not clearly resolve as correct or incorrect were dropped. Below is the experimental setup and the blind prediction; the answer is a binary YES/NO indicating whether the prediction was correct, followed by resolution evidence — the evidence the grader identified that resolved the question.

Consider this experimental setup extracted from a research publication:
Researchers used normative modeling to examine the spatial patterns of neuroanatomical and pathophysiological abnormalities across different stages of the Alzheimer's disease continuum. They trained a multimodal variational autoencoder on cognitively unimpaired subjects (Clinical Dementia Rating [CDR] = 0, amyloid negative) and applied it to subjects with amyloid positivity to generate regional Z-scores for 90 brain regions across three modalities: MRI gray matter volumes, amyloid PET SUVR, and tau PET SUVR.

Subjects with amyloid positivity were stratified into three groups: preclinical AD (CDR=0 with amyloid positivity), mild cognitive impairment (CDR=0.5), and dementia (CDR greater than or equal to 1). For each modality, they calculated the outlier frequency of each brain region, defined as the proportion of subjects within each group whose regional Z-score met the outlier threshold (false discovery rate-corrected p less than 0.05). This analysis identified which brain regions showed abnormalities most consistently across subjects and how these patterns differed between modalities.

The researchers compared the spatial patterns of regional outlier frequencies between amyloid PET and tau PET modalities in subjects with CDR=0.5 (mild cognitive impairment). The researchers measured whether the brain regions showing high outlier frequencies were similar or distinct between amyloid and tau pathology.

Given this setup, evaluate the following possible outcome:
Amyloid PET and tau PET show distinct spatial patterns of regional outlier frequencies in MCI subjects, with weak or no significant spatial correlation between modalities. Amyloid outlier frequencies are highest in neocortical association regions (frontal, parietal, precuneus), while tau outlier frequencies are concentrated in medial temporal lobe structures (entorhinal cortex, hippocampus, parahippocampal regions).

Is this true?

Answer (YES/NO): NO